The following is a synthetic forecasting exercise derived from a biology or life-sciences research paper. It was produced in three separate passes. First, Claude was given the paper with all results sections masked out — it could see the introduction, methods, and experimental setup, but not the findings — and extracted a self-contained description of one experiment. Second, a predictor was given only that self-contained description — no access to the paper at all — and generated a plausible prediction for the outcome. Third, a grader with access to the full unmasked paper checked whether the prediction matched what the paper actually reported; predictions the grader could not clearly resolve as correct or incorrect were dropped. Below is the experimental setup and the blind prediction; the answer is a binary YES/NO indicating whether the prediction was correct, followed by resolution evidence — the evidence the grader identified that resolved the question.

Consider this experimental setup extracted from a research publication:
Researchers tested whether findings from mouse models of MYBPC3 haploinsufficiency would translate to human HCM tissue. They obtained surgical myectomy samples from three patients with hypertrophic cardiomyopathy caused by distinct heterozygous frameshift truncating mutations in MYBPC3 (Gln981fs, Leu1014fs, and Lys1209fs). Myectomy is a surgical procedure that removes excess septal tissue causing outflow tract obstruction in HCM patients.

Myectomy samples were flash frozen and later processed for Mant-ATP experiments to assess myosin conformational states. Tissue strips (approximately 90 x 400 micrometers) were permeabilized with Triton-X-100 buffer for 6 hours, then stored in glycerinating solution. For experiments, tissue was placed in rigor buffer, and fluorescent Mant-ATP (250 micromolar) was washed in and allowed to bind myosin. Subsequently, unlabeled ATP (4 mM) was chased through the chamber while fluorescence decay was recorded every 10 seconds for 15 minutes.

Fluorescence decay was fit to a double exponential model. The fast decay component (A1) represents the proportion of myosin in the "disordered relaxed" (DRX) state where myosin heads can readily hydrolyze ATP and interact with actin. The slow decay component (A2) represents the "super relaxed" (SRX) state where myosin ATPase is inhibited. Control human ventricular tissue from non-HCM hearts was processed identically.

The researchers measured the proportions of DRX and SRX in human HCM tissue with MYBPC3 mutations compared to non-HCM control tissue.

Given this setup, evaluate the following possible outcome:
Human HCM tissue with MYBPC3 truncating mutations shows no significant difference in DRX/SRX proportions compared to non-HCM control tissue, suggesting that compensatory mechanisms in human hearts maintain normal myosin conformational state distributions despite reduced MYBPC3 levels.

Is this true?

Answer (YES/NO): NO